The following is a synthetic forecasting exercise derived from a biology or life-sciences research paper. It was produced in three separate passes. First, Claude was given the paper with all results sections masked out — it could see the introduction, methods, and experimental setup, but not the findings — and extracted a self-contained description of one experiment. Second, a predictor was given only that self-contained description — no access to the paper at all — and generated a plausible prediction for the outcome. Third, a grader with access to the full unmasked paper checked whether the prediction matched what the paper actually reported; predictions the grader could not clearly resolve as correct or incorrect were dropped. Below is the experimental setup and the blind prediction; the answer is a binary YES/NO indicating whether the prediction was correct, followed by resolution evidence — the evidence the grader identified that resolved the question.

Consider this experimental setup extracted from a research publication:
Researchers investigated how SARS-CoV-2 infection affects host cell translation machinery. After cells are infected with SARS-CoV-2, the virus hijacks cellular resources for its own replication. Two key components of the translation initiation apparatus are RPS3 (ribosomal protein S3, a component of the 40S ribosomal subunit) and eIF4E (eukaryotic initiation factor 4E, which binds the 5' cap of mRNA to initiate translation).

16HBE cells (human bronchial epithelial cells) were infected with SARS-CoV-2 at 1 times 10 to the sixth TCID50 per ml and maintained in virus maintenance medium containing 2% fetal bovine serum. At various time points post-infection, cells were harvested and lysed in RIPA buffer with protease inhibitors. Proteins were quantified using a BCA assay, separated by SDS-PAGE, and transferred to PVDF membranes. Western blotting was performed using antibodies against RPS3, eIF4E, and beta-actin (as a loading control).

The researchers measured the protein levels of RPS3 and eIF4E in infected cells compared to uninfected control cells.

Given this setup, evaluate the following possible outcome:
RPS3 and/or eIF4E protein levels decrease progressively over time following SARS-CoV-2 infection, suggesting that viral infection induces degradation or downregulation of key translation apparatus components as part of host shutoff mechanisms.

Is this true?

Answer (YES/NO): NO